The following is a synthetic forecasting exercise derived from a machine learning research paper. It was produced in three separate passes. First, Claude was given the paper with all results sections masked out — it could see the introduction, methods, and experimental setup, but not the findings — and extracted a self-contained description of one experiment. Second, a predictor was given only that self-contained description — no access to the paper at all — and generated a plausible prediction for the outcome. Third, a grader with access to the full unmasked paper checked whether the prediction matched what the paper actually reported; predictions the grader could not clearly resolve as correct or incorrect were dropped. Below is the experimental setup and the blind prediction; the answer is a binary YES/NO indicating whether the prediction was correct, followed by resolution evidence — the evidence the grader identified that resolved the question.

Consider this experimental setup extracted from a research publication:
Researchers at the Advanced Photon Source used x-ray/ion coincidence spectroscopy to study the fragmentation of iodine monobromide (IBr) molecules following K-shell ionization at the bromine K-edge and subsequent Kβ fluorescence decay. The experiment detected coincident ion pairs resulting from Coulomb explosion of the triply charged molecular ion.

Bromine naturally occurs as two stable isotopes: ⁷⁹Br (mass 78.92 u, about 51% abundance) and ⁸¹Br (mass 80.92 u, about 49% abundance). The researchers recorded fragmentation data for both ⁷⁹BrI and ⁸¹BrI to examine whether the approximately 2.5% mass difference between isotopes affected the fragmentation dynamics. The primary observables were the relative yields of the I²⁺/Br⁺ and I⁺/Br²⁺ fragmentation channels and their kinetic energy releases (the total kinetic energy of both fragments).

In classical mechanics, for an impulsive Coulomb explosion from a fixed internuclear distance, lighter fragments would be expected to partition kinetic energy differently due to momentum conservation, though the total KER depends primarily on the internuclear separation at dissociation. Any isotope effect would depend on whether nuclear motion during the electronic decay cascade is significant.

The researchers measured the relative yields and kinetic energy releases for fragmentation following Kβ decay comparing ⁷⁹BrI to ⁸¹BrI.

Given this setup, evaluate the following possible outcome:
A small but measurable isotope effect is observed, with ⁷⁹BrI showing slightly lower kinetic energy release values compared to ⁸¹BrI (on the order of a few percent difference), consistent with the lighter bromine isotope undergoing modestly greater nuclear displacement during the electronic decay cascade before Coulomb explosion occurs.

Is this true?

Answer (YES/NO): NO